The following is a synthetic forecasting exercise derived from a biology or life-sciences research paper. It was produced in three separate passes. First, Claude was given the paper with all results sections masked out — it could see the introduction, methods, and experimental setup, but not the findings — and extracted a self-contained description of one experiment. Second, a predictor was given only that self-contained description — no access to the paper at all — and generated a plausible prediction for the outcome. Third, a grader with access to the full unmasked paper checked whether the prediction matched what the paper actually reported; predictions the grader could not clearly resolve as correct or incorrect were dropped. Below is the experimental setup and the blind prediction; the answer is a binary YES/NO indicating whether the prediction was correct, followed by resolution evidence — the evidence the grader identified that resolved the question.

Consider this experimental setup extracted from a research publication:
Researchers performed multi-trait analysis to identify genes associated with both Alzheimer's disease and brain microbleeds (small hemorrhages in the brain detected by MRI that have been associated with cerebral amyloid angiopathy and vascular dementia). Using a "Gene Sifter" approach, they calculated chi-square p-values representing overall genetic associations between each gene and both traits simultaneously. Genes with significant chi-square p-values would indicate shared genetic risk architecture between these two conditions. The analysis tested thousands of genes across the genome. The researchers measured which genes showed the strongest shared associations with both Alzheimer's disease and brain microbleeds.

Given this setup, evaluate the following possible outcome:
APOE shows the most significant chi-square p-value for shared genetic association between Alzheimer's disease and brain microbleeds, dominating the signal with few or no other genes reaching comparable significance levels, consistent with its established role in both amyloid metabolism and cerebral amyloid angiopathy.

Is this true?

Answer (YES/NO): NO